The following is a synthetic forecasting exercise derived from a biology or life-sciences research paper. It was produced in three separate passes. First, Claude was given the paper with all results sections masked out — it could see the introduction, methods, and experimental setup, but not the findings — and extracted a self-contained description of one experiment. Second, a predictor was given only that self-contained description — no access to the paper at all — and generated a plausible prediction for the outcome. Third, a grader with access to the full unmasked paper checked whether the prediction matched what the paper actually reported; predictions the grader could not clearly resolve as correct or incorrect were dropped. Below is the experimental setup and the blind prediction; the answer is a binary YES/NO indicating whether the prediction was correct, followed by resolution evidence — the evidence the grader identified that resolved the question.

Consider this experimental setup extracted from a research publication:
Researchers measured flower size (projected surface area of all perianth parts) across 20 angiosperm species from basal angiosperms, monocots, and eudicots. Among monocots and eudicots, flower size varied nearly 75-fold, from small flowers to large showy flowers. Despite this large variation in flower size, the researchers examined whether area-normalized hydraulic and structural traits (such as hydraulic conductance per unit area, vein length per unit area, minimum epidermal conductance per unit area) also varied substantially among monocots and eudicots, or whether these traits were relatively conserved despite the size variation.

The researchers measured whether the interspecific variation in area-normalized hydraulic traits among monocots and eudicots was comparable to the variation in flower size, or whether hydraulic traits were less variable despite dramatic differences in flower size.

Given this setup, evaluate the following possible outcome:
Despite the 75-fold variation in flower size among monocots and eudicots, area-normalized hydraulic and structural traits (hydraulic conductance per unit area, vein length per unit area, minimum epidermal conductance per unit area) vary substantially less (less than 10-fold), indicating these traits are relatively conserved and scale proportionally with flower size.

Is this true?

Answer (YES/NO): YES